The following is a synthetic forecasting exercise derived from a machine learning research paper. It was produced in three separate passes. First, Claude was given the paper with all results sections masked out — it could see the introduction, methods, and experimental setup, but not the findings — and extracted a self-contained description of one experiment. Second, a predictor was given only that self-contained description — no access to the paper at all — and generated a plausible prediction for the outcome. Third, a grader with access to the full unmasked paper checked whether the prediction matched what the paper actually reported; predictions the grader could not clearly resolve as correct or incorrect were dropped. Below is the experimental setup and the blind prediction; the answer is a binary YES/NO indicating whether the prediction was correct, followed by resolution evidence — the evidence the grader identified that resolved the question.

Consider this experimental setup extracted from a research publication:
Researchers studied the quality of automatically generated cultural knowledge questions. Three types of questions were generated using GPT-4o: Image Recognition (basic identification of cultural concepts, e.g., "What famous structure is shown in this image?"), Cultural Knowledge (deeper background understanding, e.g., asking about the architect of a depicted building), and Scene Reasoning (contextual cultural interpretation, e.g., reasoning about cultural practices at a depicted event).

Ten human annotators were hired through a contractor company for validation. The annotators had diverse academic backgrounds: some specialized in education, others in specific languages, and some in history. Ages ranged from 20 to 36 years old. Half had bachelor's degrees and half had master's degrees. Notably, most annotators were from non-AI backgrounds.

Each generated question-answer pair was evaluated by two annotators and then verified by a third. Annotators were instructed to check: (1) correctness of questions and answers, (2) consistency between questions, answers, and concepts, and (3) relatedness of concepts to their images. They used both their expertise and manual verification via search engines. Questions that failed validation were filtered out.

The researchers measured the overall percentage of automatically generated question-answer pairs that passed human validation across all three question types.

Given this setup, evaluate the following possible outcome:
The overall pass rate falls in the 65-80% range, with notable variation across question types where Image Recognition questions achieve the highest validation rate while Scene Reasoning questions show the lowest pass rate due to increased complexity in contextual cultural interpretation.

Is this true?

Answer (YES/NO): NO